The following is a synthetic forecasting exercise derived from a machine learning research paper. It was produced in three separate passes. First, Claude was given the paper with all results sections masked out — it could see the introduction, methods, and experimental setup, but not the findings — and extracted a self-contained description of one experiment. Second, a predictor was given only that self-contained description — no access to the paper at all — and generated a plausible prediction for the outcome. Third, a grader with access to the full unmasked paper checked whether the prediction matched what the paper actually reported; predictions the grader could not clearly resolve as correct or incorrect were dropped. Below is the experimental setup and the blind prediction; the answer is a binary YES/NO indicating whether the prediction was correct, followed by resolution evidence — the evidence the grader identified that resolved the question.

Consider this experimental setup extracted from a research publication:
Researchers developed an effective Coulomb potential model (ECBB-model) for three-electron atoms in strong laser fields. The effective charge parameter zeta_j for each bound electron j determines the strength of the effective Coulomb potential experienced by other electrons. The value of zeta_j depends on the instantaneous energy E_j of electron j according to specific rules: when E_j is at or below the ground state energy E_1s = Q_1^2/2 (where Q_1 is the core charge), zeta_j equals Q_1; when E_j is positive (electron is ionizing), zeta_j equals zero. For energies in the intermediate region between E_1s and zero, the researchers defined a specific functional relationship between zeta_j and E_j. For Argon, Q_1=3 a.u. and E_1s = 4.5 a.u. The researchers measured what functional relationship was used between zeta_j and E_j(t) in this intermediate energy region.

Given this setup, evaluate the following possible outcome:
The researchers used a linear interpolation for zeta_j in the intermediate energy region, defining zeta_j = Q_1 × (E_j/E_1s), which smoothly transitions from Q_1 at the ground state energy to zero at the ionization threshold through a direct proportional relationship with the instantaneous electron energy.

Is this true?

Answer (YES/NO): NO